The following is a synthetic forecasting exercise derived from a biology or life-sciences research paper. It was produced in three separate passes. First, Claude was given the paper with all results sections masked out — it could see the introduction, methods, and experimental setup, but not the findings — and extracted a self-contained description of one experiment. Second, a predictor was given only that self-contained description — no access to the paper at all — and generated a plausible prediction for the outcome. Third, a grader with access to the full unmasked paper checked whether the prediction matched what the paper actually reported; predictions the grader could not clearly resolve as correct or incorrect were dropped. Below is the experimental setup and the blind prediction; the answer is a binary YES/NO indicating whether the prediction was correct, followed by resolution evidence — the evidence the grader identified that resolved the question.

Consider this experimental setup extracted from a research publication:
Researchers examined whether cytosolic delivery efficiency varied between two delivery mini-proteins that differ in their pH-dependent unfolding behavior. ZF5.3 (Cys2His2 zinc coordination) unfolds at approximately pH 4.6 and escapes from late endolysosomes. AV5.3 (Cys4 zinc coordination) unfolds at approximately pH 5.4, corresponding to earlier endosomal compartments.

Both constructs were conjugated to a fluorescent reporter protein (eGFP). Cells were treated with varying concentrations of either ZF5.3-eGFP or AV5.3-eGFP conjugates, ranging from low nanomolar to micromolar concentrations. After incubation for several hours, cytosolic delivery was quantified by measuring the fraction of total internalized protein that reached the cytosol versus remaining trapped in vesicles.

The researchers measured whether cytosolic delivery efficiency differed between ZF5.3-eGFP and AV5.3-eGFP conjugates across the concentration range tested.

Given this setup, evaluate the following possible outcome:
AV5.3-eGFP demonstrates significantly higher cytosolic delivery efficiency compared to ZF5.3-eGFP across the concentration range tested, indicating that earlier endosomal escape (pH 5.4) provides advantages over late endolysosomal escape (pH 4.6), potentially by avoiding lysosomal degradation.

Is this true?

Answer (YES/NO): NO